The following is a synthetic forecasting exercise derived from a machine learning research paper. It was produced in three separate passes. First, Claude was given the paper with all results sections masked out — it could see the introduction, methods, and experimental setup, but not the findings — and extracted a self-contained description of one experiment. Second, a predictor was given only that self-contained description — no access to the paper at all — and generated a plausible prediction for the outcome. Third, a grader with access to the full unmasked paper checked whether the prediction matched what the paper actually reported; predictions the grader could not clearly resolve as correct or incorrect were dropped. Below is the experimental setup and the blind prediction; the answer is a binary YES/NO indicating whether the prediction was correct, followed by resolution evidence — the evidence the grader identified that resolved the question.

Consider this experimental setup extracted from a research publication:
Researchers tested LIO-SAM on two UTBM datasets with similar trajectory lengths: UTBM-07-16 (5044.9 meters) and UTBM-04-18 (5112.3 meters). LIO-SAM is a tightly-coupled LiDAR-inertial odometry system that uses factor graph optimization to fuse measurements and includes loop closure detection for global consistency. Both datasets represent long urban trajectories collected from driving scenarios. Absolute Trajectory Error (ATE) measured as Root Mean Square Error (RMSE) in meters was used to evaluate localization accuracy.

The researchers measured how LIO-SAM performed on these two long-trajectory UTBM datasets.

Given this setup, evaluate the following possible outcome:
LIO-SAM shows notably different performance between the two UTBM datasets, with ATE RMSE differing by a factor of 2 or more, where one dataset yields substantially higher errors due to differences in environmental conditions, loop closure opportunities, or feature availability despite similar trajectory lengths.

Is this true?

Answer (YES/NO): YES